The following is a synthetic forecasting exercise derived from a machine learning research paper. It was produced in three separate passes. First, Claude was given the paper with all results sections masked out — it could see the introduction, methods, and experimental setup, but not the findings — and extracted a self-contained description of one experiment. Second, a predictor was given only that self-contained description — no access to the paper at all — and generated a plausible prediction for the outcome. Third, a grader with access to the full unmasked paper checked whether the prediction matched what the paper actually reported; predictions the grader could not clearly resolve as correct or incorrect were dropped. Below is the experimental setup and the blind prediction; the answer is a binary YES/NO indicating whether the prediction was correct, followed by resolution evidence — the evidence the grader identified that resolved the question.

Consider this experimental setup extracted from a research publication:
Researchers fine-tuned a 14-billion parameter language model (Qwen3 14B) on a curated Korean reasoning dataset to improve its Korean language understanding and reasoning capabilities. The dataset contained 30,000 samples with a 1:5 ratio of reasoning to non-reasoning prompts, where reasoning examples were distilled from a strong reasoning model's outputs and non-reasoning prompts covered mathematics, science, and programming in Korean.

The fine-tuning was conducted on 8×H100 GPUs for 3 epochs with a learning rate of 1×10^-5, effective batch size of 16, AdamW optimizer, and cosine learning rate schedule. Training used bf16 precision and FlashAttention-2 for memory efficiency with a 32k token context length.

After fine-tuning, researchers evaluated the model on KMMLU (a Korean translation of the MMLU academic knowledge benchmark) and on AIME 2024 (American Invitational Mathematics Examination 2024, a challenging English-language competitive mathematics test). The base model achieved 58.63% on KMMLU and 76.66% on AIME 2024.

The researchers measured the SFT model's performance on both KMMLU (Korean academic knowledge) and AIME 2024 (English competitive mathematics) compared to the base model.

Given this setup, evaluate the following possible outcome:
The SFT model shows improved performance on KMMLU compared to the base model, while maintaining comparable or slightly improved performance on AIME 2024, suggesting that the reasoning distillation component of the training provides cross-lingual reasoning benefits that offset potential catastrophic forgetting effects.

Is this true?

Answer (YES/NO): NO